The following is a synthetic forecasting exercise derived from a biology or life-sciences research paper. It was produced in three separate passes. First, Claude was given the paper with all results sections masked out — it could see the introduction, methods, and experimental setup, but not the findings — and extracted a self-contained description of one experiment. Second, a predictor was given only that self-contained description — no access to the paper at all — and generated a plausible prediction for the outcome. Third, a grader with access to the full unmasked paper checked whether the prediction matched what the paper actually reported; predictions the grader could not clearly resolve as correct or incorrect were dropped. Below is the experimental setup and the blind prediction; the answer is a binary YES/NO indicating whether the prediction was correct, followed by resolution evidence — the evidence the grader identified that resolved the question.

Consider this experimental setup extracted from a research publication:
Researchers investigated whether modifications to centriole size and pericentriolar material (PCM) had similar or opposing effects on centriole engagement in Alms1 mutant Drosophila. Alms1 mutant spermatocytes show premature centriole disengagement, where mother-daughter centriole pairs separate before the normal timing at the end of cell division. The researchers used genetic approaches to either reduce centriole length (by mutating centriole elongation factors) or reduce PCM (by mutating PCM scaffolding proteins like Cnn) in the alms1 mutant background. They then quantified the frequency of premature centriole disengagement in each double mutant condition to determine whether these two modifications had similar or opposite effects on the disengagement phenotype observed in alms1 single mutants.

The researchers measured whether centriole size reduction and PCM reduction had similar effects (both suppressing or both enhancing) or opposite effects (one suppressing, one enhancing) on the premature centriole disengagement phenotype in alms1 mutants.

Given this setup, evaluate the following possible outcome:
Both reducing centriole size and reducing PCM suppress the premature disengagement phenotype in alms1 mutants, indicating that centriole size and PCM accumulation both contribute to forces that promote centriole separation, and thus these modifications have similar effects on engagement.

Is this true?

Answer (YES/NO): NO